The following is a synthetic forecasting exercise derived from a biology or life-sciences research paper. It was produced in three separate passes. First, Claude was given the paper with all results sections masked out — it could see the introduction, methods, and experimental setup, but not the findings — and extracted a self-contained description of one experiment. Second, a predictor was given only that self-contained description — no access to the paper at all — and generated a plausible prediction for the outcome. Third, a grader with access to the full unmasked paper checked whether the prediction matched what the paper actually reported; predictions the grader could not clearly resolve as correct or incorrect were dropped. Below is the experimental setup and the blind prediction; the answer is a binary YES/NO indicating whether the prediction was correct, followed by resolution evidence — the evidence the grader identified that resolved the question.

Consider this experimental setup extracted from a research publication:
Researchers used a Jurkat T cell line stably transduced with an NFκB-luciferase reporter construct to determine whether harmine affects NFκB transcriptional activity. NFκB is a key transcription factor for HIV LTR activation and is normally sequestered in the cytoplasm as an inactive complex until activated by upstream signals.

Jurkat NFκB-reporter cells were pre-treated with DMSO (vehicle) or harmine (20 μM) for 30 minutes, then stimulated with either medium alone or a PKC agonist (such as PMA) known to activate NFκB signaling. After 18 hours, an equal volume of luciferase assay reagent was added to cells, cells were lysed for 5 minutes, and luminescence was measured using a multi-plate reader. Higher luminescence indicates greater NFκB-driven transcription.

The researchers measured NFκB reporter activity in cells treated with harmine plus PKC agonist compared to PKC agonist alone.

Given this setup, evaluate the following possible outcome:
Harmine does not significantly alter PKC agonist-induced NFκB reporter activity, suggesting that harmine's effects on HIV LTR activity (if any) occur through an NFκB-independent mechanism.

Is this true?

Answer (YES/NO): NO